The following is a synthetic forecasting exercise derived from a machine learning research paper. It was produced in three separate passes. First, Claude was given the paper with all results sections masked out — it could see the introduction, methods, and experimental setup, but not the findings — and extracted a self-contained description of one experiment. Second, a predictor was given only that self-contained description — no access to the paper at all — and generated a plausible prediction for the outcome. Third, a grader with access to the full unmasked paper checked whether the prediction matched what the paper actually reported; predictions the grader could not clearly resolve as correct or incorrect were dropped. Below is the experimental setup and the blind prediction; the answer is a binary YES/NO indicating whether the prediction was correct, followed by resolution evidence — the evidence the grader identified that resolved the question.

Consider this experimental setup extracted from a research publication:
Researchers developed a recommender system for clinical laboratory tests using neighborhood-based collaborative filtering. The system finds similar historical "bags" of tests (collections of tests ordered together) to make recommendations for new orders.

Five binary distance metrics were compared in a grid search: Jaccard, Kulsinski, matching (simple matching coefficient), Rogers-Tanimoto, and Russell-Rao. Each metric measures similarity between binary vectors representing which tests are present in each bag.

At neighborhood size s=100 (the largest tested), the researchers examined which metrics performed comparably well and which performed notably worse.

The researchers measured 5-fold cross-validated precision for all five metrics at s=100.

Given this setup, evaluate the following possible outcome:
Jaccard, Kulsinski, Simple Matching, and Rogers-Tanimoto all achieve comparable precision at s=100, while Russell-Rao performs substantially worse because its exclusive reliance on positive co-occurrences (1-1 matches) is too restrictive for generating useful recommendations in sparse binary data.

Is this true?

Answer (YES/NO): NO